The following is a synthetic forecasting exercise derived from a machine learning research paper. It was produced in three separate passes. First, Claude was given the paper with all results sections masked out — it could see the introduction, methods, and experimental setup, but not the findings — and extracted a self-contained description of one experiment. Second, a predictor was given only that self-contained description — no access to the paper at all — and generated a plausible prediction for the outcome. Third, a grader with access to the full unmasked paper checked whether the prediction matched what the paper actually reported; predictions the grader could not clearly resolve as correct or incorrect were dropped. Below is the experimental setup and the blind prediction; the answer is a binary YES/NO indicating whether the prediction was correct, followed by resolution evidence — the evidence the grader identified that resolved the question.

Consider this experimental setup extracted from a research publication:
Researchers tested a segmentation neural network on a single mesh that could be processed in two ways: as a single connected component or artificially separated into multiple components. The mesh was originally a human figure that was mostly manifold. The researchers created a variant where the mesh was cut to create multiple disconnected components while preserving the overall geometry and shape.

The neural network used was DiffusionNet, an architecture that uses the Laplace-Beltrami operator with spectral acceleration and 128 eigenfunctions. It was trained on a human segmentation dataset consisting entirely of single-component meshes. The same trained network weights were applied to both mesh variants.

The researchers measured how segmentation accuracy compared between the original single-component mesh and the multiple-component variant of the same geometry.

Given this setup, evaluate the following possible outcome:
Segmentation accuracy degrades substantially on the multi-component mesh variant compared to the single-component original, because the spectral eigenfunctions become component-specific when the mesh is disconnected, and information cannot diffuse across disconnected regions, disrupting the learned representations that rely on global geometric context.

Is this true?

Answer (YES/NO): YES